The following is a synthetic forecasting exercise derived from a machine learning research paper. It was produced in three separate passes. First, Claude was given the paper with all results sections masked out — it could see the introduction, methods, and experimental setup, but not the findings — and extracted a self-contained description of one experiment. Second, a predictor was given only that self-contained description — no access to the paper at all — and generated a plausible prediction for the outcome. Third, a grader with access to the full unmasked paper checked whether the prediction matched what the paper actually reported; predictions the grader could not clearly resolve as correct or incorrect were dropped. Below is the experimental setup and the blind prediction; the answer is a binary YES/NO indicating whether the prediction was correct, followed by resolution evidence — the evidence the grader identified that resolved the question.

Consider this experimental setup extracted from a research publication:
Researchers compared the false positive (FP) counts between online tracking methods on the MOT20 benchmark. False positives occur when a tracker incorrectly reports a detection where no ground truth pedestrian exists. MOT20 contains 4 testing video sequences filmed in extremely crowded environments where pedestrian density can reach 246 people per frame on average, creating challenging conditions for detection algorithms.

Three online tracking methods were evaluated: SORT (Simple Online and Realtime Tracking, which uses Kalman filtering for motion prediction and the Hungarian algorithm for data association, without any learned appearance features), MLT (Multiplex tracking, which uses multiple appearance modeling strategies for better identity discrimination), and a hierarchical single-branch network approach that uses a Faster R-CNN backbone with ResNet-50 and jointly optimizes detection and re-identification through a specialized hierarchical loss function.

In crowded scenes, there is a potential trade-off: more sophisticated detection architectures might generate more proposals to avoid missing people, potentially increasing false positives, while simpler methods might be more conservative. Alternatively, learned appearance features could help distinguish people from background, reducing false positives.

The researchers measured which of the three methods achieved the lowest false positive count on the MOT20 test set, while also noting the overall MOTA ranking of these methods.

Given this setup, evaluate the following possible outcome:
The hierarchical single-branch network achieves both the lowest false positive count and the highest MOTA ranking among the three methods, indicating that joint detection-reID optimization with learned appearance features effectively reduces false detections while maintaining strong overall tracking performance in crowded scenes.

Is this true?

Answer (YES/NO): NO